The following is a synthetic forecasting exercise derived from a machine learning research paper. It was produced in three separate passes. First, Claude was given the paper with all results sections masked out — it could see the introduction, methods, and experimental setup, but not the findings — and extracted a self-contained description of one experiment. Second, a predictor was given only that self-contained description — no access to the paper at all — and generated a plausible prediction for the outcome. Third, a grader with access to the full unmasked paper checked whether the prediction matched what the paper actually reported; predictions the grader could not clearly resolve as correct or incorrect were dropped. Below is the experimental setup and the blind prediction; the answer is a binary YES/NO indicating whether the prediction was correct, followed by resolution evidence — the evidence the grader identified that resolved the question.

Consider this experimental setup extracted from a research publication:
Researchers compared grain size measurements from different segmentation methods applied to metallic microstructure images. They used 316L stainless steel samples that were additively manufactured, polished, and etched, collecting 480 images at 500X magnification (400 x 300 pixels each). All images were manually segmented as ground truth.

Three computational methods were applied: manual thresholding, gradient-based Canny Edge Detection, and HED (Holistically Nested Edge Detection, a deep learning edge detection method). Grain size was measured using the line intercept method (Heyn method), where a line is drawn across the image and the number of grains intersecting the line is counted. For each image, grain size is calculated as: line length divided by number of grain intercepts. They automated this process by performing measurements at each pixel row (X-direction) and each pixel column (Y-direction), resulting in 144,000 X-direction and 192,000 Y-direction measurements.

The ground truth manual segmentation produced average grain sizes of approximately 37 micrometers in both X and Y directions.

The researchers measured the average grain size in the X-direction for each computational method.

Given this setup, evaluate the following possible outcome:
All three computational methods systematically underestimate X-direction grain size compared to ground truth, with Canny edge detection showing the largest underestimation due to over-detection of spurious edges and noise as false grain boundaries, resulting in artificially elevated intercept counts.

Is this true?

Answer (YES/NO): NO